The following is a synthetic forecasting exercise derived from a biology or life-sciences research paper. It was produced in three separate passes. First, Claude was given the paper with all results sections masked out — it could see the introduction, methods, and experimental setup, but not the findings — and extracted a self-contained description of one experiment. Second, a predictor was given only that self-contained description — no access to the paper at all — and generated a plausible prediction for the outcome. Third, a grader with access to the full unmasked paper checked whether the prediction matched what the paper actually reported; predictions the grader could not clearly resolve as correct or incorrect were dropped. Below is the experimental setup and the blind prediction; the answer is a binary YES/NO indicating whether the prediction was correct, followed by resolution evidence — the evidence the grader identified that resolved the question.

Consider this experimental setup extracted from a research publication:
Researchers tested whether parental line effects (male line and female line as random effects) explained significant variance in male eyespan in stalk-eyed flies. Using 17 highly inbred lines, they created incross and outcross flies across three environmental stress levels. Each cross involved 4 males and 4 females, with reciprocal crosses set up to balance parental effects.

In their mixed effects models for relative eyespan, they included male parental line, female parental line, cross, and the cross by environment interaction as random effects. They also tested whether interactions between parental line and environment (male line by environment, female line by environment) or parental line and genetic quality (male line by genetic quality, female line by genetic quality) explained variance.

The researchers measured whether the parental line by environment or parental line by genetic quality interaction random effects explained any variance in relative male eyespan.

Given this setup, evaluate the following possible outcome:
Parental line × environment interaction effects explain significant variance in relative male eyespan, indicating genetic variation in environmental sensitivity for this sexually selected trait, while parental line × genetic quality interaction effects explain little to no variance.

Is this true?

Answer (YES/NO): NO